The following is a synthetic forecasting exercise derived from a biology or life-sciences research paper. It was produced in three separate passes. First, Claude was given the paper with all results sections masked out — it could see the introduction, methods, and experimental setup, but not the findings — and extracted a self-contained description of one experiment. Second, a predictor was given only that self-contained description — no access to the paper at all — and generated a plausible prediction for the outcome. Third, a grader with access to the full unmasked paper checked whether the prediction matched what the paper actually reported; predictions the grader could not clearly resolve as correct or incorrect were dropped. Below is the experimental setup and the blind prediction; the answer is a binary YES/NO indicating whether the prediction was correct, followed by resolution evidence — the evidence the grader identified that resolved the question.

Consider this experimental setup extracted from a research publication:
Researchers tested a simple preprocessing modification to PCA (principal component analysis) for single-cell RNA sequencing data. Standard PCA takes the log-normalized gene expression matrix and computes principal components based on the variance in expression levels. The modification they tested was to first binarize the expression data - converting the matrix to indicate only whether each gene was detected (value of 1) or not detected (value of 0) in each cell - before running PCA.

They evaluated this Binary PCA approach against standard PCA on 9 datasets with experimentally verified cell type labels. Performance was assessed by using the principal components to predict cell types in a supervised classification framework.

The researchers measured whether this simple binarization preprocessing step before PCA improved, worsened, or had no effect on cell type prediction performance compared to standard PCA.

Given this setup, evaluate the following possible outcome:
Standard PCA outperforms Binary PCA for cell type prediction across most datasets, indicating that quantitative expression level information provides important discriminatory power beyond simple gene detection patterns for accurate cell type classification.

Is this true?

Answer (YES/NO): NO